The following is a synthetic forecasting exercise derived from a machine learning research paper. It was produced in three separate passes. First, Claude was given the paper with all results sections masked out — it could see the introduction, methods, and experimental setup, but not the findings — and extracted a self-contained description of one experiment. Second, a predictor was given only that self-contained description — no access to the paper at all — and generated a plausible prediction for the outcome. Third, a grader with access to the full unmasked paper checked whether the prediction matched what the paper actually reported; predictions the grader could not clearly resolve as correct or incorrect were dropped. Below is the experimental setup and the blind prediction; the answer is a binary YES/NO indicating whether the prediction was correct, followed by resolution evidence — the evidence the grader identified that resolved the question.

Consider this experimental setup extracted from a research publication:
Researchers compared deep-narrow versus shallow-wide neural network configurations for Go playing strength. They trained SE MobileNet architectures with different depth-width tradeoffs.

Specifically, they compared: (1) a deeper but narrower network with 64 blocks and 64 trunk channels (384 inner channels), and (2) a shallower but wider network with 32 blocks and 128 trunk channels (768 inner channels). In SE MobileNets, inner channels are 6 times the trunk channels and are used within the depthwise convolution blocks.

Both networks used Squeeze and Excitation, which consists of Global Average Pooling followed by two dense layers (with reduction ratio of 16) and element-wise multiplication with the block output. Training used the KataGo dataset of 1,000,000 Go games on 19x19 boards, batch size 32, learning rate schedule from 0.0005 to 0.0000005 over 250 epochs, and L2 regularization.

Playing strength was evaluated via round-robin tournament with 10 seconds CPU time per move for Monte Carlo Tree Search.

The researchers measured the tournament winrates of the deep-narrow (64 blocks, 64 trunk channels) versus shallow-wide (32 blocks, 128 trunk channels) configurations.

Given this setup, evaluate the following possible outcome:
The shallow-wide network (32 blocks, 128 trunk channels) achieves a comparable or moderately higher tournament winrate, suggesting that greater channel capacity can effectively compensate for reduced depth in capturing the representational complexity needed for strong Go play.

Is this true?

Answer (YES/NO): NO